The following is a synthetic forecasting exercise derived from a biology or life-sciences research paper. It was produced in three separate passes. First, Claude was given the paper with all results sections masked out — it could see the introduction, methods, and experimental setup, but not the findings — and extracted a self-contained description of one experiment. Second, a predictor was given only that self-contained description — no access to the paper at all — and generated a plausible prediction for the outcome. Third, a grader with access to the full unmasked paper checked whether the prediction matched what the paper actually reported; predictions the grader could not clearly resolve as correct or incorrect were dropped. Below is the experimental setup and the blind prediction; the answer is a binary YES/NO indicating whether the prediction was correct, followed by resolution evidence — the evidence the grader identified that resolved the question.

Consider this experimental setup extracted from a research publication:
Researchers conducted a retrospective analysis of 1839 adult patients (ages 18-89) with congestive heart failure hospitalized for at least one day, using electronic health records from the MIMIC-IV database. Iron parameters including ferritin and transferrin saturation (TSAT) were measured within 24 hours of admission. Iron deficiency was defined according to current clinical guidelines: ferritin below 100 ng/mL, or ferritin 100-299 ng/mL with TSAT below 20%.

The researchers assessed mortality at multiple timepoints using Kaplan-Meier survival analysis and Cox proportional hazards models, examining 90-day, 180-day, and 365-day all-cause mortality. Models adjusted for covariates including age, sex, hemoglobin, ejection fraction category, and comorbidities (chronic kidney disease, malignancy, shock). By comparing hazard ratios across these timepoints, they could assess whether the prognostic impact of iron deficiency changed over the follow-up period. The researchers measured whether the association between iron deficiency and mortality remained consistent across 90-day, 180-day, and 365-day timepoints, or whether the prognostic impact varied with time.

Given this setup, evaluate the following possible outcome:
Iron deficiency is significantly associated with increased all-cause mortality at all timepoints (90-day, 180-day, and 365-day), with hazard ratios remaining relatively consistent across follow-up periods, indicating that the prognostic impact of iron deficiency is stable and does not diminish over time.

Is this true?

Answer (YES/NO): NO